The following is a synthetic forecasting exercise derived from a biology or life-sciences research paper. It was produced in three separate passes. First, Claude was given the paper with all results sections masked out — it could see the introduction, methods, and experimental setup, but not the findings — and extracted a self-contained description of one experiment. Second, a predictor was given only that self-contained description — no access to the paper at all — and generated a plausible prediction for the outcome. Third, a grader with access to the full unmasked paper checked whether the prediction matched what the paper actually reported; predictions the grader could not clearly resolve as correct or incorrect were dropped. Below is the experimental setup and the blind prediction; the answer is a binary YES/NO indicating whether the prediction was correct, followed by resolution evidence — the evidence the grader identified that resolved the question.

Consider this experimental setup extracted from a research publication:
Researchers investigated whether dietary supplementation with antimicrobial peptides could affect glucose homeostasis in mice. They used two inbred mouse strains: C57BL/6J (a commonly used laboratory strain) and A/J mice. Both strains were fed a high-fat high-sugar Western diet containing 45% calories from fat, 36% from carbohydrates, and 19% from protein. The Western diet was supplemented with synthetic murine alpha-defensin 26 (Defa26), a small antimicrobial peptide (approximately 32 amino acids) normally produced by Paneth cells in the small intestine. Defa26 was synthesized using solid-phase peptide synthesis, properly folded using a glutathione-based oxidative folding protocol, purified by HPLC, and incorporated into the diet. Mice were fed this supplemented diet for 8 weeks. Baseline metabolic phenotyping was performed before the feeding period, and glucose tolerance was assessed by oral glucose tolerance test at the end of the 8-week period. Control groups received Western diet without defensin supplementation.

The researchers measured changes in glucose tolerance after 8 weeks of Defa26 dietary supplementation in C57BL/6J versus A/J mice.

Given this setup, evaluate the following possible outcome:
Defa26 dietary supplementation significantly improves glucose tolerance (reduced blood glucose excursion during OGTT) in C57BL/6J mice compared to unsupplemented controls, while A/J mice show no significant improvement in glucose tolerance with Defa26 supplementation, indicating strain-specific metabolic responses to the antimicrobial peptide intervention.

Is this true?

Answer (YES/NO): NO